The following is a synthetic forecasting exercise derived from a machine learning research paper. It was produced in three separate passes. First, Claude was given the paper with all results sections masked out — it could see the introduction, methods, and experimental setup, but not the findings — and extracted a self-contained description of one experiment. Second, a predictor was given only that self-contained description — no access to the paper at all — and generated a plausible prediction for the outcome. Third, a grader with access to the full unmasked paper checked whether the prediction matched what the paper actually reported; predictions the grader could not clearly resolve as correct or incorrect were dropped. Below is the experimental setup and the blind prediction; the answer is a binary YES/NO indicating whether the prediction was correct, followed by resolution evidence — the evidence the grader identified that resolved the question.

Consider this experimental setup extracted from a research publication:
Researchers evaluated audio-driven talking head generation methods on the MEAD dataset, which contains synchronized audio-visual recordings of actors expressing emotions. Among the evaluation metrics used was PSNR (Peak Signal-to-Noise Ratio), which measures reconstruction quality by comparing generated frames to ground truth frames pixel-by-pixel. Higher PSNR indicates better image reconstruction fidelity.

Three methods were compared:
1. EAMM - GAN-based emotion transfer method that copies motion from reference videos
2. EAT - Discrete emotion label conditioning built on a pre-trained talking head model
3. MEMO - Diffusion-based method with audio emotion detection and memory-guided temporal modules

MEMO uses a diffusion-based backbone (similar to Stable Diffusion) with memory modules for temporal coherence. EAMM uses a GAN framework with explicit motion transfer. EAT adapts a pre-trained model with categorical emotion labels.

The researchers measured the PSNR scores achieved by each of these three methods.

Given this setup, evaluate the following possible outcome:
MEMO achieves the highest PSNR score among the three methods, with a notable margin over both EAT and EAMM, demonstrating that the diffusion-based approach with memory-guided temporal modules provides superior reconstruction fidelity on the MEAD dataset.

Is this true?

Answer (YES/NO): NO